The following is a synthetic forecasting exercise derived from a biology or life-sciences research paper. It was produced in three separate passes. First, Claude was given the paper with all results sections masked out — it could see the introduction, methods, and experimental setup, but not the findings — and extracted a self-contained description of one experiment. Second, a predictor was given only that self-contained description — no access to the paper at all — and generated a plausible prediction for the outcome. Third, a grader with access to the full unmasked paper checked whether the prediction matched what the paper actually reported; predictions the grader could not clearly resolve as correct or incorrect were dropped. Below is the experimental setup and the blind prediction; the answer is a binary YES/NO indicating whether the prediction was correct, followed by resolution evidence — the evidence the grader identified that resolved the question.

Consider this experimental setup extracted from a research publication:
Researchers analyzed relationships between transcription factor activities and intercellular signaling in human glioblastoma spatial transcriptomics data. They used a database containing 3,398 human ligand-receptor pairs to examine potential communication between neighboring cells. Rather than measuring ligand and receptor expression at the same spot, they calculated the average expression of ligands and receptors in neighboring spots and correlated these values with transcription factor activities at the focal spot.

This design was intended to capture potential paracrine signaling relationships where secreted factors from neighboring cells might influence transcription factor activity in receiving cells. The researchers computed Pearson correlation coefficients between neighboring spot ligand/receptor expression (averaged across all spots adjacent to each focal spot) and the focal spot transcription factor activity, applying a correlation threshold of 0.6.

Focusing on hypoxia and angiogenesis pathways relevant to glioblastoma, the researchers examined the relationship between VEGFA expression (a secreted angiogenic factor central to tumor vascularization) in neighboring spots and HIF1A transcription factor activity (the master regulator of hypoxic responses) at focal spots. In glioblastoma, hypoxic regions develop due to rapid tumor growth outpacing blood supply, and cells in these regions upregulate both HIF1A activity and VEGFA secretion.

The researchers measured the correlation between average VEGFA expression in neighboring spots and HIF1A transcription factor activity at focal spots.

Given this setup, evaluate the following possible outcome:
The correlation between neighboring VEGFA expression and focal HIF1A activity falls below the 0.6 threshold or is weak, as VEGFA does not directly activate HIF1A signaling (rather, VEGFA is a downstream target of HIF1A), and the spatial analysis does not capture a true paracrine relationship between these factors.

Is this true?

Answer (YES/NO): NO